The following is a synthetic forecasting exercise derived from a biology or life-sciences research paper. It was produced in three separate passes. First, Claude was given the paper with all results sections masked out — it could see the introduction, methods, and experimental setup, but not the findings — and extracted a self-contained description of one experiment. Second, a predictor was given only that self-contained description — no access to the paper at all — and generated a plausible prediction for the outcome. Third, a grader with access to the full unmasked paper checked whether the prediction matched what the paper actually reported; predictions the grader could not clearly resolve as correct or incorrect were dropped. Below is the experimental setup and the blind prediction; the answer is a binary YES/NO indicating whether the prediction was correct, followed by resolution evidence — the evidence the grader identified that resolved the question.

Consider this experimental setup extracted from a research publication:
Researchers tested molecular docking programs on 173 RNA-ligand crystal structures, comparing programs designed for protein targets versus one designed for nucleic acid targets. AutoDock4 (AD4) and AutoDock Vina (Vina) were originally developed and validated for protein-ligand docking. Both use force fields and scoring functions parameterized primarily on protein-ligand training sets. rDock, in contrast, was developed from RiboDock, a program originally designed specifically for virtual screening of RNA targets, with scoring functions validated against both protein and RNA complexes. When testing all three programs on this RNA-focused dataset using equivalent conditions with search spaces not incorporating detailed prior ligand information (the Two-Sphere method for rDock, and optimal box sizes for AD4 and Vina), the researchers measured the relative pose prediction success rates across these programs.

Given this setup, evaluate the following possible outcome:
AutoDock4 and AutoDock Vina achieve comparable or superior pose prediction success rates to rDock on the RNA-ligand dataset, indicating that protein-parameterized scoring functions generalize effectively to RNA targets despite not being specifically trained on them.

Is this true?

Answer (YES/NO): NO